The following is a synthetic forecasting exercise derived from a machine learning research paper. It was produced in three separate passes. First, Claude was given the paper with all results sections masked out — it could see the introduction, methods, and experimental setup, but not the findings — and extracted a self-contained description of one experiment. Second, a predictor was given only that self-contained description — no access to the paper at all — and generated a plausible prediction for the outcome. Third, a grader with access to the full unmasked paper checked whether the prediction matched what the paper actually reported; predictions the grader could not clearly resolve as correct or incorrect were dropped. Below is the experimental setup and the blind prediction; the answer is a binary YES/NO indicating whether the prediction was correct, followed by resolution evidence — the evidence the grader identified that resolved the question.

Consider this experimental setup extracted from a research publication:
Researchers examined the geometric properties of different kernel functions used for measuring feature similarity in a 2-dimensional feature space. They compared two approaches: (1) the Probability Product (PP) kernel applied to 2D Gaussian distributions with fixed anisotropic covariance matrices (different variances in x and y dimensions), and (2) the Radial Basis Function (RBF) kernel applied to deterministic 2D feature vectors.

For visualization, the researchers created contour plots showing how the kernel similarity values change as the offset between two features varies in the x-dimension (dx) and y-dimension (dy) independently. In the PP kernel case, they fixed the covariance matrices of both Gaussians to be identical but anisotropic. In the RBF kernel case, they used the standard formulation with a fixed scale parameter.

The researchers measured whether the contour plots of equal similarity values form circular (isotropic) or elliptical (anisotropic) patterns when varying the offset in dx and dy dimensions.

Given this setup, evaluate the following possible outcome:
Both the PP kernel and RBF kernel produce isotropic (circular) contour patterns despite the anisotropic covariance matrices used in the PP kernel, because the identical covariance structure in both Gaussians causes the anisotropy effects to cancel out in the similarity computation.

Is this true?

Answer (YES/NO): NO